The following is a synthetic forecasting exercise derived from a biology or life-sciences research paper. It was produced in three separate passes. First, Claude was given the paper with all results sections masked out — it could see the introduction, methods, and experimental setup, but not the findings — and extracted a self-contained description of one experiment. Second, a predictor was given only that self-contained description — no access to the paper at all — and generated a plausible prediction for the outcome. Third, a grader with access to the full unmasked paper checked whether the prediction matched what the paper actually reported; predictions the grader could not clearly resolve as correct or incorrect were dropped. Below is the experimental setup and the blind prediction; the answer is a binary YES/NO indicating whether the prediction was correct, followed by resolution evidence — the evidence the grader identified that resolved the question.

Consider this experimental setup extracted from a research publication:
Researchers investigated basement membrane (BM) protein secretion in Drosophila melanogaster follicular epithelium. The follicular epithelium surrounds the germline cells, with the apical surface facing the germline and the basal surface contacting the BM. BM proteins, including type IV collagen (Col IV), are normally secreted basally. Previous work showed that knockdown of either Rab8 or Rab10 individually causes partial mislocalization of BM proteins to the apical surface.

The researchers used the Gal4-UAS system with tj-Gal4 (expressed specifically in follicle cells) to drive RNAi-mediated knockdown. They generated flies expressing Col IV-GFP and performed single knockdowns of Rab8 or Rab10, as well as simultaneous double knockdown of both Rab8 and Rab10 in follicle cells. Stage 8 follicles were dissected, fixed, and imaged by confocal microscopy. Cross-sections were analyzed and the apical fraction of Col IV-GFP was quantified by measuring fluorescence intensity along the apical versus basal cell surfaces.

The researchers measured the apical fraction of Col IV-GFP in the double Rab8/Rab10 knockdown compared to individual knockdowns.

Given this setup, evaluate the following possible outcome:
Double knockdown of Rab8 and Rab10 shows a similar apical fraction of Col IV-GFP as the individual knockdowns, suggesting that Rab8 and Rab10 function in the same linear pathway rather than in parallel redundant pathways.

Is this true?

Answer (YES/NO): NO